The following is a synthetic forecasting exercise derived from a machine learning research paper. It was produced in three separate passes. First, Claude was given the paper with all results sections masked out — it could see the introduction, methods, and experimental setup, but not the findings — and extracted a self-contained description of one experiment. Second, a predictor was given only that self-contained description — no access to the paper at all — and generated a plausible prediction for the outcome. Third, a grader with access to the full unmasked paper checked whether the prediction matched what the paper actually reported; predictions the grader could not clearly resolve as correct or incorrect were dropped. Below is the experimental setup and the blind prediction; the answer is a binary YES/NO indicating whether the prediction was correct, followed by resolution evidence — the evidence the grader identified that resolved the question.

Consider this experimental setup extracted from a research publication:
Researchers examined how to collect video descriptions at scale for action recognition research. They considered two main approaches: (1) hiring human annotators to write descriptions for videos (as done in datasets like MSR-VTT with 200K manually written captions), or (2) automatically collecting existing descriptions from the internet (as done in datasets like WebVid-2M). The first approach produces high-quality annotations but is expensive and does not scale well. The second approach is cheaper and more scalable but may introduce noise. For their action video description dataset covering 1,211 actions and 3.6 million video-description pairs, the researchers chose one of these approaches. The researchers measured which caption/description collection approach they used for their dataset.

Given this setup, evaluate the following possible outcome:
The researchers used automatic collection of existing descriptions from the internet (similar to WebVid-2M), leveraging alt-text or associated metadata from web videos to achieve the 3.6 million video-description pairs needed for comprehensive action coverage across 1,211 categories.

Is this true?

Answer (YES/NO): NO